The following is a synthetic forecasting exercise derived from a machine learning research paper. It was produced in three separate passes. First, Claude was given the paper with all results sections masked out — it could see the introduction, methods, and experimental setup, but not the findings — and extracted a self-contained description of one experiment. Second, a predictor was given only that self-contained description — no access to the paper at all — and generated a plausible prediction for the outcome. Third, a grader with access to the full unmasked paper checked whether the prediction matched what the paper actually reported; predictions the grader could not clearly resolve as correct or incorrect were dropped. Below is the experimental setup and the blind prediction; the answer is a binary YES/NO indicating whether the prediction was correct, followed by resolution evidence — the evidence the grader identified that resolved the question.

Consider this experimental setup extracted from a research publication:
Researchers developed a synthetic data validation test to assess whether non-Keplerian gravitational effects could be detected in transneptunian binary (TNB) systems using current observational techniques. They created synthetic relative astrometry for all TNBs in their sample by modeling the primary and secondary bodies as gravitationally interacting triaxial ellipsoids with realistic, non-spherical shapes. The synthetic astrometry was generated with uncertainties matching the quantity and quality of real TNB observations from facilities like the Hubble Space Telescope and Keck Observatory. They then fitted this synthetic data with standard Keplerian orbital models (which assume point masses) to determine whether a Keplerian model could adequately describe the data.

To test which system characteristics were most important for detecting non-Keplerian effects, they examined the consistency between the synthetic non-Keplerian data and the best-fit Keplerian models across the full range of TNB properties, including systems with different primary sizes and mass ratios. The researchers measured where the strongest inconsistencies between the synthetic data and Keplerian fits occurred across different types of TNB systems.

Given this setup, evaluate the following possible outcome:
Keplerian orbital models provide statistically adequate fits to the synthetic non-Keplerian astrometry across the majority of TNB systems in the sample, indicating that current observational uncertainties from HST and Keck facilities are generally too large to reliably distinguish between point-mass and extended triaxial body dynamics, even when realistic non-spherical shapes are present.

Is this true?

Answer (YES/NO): NO